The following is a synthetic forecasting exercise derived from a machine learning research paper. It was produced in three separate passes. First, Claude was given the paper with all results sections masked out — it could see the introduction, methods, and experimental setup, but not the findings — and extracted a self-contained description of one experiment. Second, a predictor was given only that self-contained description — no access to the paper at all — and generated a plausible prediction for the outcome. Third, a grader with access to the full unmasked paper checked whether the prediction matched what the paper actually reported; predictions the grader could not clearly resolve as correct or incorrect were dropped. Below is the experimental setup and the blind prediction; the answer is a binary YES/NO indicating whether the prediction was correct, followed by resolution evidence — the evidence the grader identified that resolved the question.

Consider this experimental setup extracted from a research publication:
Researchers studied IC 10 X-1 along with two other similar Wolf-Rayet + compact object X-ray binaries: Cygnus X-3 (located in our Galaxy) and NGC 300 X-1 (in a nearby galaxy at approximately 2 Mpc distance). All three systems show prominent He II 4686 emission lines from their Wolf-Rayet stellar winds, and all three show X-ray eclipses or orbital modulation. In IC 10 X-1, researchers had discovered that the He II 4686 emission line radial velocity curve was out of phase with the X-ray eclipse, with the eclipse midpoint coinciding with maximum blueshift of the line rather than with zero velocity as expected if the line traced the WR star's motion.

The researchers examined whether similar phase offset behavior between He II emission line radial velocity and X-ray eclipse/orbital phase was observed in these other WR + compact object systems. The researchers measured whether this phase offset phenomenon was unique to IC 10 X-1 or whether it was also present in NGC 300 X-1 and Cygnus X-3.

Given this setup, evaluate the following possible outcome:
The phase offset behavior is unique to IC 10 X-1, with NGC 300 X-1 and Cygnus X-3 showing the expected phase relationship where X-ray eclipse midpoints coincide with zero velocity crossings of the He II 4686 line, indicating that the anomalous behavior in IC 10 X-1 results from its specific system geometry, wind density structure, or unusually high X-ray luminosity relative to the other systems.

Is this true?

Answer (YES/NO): NO